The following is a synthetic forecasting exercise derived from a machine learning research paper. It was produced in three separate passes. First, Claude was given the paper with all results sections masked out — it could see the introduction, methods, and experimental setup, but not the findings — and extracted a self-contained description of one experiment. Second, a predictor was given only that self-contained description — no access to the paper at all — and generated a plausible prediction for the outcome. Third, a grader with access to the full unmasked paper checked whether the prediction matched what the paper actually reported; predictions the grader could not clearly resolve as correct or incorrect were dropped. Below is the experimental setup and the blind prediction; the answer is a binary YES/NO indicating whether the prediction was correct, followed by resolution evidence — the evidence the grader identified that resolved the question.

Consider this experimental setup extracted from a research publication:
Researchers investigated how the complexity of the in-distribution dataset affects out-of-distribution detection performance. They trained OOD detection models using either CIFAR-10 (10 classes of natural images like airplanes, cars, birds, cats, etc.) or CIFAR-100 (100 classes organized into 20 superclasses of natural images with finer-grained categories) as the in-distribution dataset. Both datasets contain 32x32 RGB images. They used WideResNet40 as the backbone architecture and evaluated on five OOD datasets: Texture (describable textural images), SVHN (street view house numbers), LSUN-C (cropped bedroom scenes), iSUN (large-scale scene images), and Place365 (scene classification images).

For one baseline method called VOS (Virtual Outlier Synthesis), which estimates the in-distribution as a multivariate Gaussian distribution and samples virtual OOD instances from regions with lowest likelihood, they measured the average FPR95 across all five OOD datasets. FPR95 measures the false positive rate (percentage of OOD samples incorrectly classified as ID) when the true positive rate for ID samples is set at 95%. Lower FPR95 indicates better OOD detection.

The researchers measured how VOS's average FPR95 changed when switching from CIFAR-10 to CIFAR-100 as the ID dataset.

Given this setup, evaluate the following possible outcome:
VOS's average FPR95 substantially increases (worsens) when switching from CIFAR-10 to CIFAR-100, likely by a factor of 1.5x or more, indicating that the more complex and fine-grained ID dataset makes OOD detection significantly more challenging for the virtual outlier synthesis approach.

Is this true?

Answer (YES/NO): YES